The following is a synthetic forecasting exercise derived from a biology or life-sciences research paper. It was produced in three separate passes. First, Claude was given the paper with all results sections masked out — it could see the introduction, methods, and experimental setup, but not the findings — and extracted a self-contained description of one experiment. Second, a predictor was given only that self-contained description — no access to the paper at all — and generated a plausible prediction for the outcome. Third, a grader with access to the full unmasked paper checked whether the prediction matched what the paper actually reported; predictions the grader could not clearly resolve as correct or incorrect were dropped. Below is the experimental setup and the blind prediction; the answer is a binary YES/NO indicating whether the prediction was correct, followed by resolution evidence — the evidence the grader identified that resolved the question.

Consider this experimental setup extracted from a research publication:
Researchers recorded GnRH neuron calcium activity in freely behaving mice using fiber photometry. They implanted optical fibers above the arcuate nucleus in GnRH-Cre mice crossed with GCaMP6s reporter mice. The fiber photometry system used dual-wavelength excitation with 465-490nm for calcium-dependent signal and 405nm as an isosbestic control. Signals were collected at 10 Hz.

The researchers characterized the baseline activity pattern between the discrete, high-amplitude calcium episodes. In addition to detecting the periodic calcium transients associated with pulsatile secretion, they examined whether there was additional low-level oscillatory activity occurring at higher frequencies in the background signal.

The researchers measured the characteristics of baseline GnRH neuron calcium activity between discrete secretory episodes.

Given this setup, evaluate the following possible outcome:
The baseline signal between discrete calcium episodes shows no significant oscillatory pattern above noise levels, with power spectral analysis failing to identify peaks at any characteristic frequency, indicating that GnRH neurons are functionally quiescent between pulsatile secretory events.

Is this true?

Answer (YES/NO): NO